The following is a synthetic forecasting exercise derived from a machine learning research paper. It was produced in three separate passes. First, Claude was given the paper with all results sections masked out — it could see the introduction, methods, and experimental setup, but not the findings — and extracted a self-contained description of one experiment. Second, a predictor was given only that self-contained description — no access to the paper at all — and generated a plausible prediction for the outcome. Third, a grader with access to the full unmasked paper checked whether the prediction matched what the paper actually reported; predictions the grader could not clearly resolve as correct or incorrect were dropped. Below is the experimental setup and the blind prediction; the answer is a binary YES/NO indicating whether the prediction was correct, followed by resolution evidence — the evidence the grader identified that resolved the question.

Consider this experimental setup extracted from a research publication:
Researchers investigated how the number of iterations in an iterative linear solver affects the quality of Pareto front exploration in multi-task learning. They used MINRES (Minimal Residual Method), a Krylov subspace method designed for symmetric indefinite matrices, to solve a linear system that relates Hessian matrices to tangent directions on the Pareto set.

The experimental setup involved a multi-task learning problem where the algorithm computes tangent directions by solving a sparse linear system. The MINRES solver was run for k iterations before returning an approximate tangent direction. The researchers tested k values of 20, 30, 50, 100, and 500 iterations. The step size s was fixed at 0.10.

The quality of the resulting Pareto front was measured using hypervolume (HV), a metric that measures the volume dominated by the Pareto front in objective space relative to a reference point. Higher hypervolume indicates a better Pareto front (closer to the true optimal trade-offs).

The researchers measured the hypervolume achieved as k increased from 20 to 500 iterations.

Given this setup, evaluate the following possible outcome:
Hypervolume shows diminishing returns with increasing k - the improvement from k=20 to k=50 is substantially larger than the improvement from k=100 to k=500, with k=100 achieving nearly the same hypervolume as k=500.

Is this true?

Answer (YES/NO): NO